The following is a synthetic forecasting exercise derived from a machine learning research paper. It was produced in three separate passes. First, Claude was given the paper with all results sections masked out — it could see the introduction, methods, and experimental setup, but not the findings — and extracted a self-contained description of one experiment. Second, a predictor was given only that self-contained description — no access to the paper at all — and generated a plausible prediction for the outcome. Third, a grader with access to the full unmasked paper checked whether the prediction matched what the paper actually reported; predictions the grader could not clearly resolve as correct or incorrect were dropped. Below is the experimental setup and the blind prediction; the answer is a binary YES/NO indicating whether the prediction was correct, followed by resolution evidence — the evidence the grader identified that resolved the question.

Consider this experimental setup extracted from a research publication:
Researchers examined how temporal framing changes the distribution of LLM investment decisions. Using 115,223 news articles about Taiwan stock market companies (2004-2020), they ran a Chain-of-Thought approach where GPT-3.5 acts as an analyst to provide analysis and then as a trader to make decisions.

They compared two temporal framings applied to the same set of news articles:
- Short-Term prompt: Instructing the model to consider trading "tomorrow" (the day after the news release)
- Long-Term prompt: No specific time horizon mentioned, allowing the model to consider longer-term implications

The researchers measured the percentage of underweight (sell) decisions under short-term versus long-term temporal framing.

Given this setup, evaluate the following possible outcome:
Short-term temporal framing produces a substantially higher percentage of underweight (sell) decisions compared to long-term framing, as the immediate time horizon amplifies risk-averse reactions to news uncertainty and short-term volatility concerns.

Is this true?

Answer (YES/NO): YES